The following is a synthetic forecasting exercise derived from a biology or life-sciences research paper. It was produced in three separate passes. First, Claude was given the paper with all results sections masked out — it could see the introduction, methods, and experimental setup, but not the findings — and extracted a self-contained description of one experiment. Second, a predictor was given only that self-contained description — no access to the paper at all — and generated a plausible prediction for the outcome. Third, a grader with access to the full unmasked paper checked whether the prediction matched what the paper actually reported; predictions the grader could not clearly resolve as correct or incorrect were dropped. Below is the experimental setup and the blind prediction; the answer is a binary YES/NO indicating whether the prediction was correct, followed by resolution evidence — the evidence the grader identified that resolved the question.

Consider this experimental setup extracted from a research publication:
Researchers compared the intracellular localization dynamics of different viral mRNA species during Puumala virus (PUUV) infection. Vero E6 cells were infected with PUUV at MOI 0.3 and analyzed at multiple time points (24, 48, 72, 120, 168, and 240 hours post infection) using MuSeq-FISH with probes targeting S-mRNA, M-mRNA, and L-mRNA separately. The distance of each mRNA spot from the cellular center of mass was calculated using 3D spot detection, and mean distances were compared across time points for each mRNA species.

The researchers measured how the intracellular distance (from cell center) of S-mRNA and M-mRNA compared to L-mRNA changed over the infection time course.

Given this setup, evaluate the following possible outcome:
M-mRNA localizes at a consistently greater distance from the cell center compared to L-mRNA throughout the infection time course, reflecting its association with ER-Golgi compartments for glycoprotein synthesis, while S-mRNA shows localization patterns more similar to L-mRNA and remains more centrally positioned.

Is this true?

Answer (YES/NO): NO